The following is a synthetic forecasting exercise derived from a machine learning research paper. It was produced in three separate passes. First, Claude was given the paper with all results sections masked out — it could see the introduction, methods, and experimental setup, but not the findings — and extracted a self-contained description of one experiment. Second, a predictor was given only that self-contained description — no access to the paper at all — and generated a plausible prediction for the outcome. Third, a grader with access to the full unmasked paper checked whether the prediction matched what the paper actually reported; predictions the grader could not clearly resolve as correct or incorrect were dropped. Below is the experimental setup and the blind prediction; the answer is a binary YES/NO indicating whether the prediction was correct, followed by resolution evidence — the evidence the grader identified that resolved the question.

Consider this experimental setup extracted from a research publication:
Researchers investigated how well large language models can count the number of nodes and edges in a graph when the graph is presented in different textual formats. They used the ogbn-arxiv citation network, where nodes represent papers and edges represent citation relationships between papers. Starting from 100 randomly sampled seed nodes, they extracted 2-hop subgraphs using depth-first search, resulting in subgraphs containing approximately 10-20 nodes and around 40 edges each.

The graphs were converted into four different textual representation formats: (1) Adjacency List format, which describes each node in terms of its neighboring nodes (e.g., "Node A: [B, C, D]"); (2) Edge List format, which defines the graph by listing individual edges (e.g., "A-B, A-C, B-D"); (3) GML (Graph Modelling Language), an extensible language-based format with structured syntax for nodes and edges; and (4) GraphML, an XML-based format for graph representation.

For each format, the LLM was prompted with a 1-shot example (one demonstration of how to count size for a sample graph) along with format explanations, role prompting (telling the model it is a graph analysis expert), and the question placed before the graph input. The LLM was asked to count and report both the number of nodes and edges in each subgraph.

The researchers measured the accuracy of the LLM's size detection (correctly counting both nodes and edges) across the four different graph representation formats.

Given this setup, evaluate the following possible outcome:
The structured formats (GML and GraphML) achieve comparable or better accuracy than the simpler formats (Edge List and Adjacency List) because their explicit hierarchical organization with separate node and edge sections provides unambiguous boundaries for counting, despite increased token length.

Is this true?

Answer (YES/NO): NO